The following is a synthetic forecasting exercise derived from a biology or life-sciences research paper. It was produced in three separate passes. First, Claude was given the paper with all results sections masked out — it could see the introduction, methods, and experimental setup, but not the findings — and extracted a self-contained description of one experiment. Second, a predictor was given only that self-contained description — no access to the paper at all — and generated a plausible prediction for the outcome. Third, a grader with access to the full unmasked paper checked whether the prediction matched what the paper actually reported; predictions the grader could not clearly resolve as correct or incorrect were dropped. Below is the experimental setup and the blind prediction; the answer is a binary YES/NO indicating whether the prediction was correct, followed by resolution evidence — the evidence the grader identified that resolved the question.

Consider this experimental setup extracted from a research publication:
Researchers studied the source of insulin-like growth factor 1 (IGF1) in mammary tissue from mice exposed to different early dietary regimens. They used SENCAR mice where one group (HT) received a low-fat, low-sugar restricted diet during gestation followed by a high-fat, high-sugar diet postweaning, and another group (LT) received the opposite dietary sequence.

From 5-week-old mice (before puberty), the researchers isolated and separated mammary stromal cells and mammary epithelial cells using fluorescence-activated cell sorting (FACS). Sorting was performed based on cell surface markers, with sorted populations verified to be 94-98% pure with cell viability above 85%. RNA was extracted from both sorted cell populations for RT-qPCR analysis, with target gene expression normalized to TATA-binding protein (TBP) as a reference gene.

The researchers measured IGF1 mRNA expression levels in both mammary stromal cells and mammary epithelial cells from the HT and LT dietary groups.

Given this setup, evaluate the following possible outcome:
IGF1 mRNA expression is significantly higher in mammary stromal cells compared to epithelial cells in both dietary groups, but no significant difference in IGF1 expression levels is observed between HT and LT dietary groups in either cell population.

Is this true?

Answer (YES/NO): NO